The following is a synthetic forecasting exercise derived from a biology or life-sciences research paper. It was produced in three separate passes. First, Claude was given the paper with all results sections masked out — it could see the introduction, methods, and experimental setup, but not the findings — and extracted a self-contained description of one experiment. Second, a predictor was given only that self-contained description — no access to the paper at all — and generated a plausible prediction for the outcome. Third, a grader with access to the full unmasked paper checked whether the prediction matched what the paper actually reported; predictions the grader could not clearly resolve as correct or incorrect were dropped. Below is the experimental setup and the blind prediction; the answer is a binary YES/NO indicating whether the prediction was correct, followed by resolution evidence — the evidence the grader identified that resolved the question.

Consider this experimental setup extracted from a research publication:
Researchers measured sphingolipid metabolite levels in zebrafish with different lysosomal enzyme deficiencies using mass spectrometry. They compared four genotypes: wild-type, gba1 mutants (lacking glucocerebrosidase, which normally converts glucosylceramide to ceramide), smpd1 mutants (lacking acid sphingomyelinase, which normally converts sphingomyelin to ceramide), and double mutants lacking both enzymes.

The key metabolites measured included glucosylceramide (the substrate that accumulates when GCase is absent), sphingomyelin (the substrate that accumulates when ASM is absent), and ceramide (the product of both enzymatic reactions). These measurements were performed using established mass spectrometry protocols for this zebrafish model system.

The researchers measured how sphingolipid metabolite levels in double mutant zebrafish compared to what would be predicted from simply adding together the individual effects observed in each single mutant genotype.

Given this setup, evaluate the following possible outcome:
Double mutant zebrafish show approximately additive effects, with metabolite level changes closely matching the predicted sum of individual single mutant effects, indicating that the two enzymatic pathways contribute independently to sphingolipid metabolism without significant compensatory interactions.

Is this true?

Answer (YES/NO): YES